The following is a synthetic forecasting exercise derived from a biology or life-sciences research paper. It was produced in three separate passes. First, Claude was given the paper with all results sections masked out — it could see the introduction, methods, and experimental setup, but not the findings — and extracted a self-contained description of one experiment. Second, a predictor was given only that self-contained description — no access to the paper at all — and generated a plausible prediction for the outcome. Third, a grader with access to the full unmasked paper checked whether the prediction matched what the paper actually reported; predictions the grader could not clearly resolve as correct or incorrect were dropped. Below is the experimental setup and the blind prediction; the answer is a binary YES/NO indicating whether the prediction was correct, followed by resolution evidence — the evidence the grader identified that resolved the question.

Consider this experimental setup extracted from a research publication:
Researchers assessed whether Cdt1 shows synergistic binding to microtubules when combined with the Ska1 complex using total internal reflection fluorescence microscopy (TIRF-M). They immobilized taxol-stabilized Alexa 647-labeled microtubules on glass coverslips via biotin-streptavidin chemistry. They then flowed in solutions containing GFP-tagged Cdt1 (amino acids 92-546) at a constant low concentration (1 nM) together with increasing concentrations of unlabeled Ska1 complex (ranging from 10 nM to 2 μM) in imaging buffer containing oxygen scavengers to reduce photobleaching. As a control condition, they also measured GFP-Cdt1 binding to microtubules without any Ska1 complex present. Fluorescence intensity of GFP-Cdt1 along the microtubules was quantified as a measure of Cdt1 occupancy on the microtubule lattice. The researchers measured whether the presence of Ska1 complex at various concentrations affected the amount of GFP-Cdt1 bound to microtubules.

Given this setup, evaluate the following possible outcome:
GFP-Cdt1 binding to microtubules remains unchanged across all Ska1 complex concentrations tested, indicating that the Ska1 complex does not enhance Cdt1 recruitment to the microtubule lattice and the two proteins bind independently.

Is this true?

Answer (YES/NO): NO